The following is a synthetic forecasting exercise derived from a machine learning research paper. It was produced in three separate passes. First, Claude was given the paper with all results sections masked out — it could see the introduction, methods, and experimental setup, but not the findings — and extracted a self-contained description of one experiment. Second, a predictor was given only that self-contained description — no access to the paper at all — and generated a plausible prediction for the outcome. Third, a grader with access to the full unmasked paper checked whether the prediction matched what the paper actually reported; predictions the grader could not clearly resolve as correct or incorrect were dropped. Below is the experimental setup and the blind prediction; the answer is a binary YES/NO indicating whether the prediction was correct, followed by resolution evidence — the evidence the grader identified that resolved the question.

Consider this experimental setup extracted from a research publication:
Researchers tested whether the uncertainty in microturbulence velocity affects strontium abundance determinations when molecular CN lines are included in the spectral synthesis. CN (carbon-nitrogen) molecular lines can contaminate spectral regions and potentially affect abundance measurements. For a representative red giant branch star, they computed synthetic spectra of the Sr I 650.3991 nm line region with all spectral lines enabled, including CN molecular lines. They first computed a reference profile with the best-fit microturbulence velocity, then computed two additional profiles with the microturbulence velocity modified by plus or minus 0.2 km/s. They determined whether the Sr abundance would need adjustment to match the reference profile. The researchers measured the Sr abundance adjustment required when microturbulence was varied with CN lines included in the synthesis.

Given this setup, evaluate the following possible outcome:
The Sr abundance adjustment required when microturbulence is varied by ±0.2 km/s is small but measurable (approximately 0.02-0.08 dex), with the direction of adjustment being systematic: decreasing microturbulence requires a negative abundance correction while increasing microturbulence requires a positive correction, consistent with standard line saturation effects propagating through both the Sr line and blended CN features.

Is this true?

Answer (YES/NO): NO